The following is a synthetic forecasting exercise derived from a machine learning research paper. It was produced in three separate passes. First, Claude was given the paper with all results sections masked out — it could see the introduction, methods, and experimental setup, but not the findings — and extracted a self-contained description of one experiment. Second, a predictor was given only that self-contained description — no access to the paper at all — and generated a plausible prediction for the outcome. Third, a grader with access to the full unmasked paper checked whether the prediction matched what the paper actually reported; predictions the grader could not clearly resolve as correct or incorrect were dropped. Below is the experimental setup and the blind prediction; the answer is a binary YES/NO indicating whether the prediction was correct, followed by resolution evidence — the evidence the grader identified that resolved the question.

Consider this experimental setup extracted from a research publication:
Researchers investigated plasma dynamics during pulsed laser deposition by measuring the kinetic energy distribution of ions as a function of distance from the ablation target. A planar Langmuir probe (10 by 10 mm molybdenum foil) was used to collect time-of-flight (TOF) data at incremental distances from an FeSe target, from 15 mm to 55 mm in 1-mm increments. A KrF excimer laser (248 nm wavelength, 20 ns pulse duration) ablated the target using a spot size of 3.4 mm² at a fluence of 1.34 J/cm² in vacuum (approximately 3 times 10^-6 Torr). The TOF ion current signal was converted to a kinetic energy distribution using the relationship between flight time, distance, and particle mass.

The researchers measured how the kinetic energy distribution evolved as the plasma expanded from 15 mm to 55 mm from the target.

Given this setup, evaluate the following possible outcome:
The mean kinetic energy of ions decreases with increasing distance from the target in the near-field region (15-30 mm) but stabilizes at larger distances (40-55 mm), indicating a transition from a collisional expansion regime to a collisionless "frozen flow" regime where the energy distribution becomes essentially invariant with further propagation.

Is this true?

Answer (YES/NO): NO